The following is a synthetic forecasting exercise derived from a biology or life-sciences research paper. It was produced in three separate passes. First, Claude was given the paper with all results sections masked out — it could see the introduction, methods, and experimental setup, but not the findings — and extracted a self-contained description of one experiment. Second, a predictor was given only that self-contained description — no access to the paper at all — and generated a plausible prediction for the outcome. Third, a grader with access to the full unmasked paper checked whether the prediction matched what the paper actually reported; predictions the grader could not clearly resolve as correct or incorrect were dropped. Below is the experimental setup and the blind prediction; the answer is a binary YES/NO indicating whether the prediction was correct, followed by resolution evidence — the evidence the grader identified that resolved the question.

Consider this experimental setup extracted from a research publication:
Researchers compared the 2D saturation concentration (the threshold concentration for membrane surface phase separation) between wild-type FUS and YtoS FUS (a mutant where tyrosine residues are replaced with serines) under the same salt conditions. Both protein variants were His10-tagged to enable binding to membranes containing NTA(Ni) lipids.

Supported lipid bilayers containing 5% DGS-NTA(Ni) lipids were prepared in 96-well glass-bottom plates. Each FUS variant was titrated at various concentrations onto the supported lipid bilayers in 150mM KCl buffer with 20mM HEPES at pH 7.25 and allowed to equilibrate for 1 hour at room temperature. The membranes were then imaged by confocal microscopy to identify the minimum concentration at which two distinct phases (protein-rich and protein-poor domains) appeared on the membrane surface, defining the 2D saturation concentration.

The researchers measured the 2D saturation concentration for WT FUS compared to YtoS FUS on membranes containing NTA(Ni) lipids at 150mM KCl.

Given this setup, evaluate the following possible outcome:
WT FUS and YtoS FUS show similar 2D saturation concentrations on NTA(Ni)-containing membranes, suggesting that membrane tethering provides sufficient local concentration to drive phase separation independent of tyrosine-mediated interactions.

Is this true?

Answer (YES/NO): NO